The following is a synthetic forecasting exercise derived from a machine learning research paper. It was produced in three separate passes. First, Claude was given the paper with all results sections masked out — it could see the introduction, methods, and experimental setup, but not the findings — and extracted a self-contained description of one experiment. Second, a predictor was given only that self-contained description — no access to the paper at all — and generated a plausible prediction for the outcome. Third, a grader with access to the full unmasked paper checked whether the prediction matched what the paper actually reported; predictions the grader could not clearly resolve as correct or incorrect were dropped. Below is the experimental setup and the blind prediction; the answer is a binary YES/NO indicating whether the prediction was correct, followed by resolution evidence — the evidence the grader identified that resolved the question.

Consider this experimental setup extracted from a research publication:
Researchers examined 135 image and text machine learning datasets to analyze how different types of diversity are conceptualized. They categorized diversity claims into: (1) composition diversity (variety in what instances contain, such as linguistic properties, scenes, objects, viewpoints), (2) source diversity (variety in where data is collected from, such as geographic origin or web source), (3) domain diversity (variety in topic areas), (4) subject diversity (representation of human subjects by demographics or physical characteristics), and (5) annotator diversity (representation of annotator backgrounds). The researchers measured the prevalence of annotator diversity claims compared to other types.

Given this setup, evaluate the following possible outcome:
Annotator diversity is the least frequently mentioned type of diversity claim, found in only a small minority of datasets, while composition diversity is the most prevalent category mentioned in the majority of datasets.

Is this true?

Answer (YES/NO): NO